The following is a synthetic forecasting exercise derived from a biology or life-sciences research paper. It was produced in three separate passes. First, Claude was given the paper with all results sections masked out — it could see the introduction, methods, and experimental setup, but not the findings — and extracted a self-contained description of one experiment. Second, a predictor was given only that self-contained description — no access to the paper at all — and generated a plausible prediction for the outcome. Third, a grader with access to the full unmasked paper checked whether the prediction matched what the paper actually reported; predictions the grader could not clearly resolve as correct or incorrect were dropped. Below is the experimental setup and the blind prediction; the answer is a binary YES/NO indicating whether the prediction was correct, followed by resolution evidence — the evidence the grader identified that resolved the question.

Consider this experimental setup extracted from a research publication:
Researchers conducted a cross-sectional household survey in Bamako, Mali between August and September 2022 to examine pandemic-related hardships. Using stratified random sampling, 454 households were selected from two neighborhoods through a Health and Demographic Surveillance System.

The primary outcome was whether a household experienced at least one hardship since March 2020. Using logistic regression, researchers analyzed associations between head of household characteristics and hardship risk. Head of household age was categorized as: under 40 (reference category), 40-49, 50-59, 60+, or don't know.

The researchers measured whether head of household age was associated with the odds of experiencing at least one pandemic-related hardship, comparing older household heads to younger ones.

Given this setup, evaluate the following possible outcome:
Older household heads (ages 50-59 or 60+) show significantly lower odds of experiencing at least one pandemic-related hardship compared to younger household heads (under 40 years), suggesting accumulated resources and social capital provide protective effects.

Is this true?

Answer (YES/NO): NO